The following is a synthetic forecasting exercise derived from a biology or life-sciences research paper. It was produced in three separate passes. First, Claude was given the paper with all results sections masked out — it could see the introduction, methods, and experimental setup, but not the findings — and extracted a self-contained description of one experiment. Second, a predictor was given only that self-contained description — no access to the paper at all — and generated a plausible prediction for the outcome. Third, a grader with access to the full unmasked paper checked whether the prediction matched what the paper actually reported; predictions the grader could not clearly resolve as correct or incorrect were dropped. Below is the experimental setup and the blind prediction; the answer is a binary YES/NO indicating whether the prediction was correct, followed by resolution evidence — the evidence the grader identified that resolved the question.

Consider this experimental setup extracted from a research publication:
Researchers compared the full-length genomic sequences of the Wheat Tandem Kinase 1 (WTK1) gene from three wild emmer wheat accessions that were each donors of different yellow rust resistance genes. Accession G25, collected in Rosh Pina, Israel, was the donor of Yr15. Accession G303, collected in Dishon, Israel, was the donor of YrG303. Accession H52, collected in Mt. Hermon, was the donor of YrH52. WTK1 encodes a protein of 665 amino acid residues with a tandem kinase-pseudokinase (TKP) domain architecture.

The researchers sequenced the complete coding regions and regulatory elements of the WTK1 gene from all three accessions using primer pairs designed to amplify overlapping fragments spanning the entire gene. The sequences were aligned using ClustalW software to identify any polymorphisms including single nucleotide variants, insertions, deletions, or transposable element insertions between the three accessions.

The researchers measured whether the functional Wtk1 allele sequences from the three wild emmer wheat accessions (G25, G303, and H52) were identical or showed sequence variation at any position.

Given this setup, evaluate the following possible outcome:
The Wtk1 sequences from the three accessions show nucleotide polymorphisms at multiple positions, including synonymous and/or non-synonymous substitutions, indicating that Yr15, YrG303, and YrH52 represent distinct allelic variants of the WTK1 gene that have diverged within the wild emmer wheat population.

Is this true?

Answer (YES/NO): NO